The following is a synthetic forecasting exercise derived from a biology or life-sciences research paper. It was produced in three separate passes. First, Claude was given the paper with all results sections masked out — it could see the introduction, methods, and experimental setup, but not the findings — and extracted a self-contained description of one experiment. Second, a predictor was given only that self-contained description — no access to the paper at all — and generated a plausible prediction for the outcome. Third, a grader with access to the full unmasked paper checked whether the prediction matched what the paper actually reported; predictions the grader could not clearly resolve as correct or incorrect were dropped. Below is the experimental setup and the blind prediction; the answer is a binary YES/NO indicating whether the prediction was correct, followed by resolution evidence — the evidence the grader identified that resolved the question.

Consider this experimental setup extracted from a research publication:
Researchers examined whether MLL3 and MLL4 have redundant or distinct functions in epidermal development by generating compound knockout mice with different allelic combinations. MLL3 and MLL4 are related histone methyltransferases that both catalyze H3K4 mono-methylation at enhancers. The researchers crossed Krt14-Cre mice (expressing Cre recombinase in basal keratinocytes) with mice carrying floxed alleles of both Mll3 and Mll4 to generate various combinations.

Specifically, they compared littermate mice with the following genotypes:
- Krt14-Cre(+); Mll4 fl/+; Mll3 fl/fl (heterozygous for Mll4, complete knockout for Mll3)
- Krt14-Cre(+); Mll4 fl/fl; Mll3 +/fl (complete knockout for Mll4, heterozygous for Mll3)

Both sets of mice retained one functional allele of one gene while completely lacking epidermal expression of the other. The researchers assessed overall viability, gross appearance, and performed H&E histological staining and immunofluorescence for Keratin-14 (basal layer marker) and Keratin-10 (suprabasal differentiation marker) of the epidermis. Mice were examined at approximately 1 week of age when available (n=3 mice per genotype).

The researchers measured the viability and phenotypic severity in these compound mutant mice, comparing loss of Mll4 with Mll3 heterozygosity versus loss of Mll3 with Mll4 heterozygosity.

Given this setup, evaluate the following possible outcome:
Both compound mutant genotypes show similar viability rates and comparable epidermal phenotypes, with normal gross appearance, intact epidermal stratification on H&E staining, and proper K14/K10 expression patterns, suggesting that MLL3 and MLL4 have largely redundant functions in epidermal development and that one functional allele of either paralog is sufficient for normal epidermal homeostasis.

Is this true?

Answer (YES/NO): NO